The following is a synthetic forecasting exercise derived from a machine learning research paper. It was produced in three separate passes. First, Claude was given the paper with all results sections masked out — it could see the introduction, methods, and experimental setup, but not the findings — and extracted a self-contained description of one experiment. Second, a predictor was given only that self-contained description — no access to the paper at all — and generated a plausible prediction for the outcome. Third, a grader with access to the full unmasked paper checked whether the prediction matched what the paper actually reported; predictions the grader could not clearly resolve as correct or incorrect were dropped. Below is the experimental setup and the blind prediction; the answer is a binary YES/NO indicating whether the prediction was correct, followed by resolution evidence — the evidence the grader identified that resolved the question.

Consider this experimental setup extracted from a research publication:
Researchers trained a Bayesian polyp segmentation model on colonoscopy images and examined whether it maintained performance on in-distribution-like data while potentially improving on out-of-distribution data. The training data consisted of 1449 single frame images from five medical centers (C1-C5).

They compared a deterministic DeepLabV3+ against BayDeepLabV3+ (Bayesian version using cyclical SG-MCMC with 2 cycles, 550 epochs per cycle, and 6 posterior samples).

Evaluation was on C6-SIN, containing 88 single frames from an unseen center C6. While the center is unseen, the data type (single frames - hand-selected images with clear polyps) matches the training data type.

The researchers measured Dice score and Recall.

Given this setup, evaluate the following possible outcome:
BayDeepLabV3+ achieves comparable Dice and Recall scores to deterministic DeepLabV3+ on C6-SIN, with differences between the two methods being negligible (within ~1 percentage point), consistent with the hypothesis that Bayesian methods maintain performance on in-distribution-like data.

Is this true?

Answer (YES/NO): NO